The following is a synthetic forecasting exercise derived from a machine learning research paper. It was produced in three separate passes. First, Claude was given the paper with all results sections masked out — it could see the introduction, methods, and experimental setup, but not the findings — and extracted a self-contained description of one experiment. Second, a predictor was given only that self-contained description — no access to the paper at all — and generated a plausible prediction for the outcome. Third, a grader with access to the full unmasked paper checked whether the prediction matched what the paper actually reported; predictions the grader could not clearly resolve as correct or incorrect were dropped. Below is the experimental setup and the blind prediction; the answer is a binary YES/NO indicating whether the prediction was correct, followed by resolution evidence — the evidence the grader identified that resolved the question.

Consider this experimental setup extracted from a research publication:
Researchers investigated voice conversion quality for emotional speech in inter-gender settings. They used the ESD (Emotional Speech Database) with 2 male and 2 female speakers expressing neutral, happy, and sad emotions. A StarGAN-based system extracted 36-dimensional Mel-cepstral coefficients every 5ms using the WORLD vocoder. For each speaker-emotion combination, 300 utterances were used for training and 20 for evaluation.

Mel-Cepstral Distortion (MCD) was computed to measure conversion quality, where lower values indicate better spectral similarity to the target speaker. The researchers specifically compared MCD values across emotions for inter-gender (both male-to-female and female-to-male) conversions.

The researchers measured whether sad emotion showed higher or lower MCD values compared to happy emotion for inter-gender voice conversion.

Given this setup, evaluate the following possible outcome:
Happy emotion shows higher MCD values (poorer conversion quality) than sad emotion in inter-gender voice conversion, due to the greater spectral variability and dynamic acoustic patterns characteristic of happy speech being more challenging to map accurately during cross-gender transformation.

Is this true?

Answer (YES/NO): NO